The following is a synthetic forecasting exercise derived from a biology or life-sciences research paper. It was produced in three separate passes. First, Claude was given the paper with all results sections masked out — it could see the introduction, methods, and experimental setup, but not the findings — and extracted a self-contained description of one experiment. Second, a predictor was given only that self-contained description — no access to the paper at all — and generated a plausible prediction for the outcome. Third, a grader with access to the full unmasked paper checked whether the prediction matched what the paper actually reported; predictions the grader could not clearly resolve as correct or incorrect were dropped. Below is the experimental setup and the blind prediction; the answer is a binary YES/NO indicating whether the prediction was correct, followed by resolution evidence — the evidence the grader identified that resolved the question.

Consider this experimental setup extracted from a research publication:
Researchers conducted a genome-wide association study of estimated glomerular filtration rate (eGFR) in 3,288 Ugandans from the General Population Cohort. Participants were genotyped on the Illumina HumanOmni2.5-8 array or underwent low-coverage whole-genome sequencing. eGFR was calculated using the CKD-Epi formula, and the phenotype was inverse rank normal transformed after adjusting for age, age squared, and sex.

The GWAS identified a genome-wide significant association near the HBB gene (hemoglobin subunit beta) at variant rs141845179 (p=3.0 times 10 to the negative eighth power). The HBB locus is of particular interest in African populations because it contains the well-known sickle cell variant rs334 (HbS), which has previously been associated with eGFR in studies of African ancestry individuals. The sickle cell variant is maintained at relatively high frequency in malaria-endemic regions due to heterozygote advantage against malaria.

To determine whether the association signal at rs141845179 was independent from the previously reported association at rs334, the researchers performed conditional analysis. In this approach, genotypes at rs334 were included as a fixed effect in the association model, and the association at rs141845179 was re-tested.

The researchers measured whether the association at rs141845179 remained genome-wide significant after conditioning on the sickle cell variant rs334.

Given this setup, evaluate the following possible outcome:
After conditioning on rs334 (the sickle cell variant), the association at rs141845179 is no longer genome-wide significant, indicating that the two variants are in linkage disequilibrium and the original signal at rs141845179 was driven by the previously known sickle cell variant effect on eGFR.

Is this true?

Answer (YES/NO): YES